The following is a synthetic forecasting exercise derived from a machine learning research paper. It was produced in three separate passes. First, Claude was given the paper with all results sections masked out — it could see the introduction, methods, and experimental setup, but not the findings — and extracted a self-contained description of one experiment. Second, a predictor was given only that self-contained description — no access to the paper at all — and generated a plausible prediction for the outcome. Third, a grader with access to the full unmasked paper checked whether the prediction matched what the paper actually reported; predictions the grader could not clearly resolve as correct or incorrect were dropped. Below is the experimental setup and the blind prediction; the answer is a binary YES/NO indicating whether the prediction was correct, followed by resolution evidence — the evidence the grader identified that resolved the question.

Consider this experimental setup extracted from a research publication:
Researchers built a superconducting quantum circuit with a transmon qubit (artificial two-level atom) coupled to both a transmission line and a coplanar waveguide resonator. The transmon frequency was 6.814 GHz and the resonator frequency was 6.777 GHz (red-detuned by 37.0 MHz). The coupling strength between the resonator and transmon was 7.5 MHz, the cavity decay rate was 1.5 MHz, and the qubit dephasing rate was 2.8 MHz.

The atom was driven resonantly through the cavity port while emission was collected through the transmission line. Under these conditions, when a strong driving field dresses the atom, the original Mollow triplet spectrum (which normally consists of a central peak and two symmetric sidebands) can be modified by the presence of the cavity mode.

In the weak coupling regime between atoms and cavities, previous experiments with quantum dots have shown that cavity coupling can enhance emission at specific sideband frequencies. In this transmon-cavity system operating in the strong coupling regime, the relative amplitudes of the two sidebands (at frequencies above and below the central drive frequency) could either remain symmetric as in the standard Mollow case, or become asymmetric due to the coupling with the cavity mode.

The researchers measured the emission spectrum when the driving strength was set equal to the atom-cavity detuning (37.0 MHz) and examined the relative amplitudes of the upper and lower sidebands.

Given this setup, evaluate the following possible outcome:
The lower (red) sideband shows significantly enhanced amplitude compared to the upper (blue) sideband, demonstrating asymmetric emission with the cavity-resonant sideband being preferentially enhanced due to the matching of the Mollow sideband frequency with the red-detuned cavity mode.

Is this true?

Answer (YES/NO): NO